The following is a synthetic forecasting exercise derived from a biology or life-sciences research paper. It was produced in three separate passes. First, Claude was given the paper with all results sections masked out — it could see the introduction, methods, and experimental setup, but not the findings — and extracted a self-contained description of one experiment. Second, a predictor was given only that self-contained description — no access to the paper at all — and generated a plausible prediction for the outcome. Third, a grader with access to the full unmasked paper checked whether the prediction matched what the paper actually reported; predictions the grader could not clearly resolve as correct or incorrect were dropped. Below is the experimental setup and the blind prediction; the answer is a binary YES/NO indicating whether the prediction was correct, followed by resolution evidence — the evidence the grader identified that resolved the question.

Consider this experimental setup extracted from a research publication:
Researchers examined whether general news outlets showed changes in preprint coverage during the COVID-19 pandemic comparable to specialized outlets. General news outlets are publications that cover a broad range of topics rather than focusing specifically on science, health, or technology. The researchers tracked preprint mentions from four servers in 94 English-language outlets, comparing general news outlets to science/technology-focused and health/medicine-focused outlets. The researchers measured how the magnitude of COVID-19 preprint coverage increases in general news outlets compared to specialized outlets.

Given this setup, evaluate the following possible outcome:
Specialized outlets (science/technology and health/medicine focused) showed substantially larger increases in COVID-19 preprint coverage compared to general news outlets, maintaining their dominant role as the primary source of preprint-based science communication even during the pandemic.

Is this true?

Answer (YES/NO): NO